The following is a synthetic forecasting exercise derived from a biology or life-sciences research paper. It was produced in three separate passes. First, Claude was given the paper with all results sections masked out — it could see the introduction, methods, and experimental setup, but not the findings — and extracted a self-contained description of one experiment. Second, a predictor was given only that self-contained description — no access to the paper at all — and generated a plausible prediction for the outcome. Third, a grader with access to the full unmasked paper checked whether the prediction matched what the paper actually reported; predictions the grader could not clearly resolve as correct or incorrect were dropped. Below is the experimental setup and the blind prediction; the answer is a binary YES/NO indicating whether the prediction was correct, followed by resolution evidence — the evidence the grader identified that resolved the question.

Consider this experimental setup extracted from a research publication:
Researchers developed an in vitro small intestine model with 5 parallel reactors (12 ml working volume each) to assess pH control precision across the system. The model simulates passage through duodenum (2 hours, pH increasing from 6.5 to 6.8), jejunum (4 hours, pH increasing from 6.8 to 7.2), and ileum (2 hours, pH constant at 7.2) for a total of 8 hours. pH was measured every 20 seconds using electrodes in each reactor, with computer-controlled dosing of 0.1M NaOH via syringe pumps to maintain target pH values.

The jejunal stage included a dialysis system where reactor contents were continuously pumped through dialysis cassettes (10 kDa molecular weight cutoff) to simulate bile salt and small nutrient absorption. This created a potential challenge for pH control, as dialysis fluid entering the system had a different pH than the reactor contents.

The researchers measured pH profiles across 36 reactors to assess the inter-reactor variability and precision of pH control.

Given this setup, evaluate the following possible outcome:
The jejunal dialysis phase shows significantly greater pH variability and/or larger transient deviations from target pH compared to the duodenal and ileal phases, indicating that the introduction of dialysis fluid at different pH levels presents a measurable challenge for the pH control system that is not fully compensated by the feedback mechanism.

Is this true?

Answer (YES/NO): NO